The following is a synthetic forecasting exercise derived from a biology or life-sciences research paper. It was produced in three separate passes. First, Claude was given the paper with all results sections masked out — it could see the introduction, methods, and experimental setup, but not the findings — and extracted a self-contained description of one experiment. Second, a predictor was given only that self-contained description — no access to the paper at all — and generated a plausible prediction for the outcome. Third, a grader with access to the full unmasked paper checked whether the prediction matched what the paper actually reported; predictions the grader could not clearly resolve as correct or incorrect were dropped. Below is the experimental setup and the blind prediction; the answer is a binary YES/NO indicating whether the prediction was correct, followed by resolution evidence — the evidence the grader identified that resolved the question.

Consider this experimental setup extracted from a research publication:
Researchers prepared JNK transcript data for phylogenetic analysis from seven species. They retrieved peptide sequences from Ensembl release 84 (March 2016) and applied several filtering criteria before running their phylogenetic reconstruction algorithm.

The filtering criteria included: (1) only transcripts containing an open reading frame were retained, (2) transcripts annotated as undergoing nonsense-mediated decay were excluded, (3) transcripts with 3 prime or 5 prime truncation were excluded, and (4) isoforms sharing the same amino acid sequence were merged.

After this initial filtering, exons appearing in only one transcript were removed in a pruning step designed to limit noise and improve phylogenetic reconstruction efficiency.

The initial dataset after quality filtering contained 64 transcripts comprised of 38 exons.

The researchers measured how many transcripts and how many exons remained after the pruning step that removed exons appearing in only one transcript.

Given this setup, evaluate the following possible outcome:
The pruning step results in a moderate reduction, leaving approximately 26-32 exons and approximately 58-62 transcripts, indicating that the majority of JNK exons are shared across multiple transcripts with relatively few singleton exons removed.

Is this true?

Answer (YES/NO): NO